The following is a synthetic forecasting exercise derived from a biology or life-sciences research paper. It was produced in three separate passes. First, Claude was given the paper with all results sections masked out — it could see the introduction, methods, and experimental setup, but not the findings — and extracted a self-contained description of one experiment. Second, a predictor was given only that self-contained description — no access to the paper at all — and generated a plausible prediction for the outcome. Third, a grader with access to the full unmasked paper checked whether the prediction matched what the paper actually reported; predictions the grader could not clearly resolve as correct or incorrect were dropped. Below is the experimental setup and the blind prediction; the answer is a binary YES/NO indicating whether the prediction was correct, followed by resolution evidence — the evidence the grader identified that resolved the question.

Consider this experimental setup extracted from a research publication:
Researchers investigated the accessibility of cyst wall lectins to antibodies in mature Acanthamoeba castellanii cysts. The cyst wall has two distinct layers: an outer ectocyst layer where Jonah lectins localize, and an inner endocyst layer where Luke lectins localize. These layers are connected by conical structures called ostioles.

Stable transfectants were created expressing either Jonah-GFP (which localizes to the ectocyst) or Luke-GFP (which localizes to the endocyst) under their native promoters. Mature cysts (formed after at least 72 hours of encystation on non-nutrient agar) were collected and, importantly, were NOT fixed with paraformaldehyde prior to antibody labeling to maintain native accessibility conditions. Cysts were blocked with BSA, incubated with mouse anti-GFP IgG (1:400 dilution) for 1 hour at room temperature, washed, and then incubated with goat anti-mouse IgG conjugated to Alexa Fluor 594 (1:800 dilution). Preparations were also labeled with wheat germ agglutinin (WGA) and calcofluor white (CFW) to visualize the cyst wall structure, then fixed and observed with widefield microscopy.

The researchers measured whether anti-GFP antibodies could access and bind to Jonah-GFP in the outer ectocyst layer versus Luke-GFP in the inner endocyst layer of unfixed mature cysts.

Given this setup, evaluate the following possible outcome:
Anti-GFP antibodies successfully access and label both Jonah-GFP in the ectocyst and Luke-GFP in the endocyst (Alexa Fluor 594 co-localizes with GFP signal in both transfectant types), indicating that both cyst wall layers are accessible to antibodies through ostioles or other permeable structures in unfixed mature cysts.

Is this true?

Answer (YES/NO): NO